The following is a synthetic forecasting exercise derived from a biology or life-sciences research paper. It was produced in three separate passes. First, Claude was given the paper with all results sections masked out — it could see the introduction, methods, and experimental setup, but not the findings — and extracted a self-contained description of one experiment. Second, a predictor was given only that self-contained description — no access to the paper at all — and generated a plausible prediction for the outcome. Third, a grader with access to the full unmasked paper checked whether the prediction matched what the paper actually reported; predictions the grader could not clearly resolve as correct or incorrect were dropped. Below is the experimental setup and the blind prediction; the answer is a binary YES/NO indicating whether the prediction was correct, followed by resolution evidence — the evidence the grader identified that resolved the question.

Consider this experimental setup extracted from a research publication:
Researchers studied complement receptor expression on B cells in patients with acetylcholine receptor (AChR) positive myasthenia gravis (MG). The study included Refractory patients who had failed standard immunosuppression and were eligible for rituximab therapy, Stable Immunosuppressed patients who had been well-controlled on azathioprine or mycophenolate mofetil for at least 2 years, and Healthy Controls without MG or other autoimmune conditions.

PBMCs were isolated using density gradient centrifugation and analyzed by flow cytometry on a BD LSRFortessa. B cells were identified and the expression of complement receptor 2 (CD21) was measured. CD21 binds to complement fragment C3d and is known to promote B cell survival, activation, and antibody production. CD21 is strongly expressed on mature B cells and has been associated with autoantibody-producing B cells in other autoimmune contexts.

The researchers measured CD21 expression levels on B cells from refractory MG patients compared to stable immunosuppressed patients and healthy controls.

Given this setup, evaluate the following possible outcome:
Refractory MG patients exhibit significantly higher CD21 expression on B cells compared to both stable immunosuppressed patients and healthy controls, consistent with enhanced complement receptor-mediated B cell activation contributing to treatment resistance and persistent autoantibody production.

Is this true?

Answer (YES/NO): NO